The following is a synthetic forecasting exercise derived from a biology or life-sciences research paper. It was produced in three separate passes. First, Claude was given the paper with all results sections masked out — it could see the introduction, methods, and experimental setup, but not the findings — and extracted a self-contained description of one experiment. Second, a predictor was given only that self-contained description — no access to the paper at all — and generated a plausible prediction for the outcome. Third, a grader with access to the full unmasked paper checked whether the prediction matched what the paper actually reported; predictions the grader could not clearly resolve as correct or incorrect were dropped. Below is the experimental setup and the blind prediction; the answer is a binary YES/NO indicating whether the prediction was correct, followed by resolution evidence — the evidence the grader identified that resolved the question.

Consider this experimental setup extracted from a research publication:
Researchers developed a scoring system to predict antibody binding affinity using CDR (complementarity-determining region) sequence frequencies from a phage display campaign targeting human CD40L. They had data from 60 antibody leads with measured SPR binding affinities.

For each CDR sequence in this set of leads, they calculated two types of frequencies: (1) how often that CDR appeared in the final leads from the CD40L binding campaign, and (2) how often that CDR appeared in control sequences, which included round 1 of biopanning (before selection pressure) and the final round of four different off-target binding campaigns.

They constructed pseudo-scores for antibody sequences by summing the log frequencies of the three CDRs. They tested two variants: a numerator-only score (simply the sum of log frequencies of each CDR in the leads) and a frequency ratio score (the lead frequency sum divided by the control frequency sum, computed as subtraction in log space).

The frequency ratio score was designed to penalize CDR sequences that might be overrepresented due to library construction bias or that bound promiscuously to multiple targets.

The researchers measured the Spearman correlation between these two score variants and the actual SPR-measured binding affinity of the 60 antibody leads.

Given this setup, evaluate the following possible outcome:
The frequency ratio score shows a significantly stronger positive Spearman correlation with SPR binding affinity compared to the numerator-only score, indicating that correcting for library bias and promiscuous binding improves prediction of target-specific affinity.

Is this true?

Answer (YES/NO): YES